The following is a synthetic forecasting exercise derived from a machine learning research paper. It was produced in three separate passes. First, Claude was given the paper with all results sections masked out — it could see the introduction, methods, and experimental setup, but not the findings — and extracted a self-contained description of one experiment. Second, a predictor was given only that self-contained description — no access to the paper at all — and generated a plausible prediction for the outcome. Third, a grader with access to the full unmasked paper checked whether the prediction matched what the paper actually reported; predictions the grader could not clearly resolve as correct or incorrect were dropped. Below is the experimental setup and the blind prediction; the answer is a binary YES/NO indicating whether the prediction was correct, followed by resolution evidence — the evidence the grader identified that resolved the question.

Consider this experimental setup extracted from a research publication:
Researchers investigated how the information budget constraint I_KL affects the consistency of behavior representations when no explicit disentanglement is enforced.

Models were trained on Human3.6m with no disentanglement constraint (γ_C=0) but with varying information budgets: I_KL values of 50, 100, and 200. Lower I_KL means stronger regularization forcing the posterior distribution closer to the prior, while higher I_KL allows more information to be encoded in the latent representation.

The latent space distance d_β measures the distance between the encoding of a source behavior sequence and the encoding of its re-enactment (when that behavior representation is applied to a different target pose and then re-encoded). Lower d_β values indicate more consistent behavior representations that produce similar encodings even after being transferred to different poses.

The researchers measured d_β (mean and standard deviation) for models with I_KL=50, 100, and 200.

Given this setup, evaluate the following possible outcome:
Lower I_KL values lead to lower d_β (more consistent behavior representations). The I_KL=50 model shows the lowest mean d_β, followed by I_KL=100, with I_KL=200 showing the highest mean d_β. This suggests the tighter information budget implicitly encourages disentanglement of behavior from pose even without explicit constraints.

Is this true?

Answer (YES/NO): YES